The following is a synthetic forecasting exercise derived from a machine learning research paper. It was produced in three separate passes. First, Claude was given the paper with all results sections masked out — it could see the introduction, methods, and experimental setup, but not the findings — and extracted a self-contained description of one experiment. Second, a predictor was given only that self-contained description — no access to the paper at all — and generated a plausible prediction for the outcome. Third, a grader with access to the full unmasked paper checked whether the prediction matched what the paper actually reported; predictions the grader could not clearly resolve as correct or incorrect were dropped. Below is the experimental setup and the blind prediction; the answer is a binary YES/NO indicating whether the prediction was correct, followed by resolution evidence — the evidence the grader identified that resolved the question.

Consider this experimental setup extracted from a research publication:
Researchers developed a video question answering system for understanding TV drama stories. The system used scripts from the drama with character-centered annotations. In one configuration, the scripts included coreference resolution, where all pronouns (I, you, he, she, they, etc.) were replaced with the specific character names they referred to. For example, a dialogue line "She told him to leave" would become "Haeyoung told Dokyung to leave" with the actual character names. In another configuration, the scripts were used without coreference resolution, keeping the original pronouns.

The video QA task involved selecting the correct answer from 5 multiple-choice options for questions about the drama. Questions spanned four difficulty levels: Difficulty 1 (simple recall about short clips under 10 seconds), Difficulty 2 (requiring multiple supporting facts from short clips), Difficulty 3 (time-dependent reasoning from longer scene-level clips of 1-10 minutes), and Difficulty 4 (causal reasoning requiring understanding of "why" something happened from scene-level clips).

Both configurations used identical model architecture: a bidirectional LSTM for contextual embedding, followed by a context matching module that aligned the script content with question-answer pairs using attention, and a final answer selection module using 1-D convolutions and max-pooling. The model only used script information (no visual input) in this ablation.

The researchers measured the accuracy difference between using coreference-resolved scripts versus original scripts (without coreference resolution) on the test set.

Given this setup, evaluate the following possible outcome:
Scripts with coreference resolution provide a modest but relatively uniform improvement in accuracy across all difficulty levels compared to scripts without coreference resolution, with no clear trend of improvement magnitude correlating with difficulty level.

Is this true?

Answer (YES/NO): NO